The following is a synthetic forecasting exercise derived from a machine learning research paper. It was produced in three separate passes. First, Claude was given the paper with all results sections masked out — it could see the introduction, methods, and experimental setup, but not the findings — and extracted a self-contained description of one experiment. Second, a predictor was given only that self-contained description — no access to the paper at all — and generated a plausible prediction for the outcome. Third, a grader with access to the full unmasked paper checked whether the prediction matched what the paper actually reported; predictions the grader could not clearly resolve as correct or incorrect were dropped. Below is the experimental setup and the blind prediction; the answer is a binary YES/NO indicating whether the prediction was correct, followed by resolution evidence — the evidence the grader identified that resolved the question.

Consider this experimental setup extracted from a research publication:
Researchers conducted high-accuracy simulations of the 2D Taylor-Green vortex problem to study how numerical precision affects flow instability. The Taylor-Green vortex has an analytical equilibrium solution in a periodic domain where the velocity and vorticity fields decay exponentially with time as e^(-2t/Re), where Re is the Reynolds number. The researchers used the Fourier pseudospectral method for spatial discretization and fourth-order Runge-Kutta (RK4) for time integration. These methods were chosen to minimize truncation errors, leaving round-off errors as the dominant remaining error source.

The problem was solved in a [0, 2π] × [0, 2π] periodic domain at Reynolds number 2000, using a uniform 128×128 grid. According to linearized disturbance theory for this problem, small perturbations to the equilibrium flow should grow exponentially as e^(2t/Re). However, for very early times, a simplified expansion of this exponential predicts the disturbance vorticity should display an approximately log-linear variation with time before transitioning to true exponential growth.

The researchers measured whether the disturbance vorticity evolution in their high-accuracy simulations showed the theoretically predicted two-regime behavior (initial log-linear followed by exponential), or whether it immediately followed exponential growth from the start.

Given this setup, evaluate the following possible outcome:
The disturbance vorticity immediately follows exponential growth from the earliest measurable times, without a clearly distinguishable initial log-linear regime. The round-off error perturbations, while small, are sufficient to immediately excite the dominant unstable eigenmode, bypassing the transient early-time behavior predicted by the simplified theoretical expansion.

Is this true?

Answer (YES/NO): NO